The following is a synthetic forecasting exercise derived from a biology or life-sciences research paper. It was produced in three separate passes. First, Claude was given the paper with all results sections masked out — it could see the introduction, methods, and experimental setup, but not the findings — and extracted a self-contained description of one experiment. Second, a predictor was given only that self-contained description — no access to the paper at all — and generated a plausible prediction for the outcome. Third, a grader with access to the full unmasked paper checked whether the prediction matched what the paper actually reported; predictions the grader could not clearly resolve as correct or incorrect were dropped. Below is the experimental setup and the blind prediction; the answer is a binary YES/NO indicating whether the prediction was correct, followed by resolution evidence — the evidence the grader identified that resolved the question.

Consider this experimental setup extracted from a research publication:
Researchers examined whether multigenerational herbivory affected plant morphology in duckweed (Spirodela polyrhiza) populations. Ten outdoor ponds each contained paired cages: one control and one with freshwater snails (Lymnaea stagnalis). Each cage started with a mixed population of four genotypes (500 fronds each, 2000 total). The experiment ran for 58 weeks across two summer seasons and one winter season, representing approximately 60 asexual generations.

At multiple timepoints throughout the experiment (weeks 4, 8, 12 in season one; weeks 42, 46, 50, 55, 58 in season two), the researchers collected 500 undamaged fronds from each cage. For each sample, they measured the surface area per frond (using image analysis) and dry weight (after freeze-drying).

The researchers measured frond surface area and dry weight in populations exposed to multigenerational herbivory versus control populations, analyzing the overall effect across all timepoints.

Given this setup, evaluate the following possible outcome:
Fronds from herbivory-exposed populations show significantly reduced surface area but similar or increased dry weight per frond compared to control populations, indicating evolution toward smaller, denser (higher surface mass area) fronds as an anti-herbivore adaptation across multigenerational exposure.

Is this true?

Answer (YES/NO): YES